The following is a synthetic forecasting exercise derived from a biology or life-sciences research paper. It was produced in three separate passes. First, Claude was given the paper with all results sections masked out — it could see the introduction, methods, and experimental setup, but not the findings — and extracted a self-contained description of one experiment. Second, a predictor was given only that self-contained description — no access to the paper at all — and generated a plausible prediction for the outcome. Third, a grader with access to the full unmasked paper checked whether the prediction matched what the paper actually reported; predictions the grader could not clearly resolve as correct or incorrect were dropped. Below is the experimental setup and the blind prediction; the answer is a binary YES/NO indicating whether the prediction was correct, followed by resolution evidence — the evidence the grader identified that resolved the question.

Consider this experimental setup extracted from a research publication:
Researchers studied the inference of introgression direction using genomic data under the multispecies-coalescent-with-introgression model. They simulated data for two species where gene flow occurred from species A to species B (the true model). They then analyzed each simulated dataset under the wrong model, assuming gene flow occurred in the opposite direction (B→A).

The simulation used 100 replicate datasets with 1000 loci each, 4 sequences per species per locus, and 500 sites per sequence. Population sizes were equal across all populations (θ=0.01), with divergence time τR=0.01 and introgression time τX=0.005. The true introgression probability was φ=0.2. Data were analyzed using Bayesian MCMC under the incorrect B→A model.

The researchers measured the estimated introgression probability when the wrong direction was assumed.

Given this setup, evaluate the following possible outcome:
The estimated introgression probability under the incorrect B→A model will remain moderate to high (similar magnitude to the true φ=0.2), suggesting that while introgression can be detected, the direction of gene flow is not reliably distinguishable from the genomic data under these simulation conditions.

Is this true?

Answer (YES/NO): YES